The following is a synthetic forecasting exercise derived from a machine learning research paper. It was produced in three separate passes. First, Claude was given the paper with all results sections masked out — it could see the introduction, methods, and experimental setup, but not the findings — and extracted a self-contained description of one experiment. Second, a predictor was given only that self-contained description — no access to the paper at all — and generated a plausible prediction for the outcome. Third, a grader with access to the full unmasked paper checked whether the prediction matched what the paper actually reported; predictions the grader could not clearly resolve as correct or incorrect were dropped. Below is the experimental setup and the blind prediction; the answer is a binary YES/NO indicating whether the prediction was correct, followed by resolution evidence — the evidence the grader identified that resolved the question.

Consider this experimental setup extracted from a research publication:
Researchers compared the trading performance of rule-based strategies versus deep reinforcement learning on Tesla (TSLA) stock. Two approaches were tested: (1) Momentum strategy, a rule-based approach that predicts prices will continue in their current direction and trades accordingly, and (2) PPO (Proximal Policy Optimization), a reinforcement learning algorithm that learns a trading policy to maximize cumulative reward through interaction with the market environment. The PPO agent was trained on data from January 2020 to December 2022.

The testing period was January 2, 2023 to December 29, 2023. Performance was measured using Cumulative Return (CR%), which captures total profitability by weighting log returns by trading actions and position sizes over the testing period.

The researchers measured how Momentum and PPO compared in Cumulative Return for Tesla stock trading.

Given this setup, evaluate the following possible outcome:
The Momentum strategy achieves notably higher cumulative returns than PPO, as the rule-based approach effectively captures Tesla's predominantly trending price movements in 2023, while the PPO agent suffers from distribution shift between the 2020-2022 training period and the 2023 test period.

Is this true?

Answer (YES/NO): YES